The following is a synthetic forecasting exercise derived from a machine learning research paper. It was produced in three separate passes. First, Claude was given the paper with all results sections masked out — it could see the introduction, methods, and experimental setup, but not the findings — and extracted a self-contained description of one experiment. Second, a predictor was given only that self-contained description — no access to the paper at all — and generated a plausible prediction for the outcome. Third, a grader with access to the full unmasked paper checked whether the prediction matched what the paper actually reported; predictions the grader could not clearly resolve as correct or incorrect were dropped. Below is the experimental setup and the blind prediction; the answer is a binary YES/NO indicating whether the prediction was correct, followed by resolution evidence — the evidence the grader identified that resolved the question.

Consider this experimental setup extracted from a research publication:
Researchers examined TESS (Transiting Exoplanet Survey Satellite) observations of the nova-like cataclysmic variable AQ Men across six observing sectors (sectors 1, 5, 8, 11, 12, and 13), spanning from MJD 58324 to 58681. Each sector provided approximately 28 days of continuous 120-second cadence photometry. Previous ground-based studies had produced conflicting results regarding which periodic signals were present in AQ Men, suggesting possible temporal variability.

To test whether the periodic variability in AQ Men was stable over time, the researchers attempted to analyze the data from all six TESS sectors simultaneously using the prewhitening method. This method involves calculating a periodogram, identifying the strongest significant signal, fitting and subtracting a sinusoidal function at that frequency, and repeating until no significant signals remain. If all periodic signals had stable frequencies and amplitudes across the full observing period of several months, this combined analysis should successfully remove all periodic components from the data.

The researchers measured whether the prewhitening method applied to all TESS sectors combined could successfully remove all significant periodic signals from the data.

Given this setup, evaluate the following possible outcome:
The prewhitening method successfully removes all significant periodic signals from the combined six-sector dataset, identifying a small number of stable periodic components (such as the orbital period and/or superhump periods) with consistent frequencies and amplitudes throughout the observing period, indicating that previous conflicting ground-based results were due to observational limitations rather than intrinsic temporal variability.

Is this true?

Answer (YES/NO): NO